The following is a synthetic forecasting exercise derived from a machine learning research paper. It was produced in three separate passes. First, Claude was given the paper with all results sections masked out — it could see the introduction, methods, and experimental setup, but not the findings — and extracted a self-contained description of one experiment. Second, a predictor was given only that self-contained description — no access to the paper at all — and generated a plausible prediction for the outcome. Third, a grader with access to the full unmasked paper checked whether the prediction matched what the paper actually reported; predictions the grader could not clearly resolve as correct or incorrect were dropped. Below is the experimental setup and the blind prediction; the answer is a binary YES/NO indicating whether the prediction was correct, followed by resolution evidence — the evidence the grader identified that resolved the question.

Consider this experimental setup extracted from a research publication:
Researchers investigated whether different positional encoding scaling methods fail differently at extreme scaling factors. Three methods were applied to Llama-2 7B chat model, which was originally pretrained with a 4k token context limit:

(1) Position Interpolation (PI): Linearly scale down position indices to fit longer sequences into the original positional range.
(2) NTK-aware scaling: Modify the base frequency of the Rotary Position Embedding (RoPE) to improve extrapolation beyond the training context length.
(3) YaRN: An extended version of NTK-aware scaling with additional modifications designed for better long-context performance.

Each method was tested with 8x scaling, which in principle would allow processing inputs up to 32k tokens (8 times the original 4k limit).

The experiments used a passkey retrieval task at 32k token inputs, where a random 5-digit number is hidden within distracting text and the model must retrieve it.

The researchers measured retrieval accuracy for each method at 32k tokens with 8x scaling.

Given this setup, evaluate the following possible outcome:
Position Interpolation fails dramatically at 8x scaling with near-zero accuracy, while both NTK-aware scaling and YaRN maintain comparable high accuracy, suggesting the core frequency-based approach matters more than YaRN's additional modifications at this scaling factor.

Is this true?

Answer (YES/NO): NO